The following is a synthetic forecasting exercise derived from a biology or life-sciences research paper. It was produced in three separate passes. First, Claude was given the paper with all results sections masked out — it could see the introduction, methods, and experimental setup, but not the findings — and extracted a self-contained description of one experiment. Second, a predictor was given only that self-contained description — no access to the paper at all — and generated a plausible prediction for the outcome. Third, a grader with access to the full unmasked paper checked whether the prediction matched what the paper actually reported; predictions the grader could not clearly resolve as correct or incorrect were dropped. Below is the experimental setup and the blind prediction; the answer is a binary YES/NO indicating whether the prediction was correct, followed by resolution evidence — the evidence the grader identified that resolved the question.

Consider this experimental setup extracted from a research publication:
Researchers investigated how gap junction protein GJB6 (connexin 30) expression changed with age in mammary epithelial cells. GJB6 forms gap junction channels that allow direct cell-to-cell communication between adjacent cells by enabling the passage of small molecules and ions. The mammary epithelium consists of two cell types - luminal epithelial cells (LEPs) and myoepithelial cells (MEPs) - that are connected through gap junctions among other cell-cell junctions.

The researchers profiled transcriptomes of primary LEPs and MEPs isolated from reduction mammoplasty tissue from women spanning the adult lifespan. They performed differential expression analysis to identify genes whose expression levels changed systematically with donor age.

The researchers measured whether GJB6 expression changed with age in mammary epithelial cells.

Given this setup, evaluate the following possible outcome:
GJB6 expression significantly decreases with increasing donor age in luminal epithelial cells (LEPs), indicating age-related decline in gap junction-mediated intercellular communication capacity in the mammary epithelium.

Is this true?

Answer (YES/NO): NO